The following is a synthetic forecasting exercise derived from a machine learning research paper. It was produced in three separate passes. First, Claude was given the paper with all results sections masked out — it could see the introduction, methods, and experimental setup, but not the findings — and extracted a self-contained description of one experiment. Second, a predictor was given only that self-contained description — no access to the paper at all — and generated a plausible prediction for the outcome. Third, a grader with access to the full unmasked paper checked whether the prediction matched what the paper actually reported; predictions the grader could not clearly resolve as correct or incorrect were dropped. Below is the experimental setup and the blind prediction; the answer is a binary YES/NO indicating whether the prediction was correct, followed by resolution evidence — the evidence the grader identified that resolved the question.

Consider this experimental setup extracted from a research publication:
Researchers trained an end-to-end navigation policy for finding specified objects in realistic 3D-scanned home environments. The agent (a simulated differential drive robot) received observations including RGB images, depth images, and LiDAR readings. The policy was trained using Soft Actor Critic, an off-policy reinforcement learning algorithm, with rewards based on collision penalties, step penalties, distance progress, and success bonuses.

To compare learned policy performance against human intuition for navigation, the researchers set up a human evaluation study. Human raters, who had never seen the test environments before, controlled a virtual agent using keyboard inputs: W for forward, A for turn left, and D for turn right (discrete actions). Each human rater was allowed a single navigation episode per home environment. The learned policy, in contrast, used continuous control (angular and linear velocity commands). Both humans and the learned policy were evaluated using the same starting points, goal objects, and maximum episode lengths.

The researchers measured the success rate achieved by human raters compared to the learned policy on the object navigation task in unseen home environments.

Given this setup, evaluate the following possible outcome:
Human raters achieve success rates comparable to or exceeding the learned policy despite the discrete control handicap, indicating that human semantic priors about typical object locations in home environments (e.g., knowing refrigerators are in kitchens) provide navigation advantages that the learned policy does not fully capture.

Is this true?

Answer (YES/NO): NO